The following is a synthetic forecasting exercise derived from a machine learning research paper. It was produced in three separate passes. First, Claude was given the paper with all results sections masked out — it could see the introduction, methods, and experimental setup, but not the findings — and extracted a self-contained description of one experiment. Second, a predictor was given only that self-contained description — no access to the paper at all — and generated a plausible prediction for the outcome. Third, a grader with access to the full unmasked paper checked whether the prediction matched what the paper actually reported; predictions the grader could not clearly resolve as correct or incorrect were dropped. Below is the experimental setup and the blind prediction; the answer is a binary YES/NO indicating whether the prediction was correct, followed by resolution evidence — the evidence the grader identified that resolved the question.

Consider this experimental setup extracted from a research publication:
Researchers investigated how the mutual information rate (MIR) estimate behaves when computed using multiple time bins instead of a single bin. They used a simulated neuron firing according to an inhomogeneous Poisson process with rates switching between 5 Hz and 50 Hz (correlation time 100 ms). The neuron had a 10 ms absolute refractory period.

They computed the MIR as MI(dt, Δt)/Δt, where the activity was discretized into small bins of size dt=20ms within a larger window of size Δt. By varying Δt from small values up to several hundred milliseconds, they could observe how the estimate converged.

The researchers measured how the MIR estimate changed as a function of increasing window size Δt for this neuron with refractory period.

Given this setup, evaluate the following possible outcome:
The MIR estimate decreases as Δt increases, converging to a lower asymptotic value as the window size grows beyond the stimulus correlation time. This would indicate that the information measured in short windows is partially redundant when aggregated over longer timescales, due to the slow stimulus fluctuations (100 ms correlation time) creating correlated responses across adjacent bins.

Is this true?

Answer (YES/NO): NO